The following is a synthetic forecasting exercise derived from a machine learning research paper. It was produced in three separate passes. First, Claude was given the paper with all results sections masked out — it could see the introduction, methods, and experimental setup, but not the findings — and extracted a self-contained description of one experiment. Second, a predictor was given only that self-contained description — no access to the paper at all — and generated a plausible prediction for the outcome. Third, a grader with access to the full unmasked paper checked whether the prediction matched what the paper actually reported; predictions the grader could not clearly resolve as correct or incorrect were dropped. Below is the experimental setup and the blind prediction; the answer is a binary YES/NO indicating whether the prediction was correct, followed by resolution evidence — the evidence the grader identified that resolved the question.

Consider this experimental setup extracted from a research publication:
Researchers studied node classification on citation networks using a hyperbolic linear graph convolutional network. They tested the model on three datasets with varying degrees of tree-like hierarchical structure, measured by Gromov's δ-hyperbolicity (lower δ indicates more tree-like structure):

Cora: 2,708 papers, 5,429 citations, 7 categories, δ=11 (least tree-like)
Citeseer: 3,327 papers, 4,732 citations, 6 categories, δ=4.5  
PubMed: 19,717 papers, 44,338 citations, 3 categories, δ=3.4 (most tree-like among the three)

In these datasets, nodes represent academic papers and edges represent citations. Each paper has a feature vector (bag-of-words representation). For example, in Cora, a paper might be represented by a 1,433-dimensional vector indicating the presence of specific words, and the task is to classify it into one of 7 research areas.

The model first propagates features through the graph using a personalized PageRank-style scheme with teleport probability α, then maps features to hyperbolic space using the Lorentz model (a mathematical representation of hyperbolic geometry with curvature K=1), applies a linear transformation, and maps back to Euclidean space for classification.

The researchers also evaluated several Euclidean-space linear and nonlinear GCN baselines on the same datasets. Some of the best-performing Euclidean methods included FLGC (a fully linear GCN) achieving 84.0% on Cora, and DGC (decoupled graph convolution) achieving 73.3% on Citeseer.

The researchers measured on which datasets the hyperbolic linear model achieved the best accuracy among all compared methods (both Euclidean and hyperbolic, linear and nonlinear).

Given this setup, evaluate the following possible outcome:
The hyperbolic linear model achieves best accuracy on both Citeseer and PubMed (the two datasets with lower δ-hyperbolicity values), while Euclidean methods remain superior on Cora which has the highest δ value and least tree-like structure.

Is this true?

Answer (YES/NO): YES